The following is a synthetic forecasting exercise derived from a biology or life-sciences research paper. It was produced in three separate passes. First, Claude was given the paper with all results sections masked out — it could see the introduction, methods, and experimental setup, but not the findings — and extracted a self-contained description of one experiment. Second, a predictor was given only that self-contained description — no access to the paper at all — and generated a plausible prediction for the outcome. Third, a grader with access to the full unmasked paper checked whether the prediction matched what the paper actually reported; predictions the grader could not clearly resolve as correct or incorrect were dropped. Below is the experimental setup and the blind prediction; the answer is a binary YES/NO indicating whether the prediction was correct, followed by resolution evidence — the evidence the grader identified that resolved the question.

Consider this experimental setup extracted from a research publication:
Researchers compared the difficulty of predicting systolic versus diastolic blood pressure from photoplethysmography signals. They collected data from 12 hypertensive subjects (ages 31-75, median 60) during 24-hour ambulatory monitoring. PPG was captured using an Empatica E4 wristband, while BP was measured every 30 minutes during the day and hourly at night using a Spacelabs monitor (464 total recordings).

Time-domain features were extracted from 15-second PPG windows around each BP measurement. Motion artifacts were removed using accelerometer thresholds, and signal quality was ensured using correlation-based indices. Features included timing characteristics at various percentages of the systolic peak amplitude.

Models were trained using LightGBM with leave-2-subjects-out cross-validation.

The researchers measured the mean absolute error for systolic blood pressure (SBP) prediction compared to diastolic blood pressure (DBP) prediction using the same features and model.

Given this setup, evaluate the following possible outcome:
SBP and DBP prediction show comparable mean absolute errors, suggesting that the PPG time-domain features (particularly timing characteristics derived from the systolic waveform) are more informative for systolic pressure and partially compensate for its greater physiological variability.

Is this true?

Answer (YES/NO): NO